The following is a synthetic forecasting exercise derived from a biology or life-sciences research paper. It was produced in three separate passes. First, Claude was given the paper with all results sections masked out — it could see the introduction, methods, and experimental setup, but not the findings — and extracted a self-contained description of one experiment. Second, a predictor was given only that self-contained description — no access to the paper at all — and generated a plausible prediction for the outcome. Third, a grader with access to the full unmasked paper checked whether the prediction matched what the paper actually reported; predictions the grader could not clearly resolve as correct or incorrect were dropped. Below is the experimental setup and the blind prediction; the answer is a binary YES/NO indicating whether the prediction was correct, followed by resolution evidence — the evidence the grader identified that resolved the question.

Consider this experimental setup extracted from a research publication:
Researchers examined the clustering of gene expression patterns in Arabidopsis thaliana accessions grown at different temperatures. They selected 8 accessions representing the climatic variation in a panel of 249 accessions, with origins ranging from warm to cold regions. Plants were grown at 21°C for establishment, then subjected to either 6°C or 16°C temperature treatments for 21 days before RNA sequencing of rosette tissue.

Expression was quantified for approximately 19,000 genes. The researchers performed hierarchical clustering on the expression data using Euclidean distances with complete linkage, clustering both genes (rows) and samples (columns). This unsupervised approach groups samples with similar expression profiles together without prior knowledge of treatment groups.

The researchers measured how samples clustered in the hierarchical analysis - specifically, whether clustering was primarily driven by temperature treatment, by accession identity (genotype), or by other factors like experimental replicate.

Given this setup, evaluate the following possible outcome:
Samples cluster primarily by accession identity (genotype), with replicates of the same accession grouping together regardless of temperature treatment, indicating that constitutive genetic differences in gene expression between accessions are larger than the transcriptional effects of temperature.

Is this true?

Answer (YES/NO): NO